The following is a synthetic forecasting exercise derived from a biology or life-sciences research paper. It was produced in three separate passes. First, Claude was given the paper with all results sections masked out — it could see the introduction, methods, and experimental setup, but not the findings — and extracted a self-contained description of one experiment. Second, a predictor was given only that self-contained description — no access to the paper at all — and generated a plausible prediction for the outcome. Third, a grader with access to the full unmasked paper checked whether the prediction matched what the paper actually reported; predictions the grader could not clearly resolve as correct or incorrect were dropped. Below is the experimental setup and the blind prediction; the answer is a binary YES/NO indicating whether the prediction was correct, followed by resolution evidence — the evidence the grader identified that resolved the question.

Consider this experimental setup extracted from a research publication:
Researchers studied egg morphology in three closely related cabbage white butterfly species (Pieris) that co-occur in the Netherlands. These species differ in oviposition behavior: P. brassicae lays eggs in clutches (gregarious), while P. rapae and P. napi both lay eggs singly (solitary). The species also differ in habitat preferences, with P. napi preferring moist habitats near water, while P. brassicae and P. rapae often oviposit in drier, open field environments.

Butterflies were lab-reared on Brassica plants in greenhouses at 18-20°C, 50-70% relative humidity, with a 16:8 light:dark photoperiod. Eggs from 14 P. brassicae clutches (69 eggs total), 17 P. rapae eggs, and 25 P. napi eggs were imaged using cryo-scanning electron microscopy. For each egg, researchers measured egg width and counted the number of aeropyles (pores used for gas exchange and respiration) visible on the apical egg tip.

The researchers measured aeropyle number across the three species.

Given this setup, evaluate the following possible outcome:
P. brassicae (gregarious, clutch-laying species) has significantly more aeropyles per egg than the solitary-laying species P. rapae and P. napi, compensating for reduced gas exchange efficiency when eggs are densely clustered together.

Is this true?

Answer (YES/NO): NO